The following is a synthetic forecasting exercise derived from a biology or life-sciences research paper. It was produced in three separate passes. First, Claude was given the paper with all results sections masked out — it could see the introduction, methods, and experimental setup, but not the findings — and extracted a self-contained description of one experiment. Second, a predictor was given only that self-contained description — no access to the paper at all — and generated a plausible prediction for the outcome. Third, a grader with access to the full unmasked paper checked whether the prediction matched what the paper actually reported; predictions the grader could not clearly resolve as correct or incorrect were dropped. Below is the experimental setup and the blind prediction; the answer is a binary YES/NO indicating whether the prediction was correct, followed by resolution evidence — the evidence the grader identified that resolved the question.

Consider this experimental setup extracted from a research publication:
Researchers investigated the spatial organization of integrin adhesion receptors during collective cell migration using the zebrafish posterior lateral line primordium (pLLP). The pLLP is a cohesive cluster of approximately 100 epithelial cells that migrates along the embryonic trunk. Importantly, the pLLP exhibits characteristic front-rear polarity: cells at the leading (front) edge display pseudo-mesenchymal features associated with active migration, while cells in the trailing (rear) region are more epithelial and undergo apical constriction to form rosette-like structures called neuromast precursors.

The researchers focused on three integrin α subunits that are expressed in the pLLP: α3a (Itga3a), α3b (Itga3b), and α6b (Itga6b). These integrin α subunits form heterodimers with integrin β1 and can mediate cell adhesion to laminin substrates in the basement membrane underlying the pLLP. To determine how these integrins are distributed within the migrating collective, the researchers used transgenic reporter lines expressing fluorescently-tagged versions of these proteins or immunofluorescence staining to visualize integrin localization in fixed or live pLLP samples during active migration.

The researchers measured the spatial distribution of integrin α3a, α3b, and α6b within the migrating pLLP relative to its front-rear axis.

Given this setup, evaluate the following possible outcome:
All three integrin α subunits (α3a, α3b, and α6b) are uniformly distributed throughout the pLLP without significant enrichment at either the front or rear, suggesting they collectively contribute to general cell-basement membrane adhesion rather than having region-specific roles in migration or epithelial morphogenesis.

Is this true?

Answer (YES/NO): NO